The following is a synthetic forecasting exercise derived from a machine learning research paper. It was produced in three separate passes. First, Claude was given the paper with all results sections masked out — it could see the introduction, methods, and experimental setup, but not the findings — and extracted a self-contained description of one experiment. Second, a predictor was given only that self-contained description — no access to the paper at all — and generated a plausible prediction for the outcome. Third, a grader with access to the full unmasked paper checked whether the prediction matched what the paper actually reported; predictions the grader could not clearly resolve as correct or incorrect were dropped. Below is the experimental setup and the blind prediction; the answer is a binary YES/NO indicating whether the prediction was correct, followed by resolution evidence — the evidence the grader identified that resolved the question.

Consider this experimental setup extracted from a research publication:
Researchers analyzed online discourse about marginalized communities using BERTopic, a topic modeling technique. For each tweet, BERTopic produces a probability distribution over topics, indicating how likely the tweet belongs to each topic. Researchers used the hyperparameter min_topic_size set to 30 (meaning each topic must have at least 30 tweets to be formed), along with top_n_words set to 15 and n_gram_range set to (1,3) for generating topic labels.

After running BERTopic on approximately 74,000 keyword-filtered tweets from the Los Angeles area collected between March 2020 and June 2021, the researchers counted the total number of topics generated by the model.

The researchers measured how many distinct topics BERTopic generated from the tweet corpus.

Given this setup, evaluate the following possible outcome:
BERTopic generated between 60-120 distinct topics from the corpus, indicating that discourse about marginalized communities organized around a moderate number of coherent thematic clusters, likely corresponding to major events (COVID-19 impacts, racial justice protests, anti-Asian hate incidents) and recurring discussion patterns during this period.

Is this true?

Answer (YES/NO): NO